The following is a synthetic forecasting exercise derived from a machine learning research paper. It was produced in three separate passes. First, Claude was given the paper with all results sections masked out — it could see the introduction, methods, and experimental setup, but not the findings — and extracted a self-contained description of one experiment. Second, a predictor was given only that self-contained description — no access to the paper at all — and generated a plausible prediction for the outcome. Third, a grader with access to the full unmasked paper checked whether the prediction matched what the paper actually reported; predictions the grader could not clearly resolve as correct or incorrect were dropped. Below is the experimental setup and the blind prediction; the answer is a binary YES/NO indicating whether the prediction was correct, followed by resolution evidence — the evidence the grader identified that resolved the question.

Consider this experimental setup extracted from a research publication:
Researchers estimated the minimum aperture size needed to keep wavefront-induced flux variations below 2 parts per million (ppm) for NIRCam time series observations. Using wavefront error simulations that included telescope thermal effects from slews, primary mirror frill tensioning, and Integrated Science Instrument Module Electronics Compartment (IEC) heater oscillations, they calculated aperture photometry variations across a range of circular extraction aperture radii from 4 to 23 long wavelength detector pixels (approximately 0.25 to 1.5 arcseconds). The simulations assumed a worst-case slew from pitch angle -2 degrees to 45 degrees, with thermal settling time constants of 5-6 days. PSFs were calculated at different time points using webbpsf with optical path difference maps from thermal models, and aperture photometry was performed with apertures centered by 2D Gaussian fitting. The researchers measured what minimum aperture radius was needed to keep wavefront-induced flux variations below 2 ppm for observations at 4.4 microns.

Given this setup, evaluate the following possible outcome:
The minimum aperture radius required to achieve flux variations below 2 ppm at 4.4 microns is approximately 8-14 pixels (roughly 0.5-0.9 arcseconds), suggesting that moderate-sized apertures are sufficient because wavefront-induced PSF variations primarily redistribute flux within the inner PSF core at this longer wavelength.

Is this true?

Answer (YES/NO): NO